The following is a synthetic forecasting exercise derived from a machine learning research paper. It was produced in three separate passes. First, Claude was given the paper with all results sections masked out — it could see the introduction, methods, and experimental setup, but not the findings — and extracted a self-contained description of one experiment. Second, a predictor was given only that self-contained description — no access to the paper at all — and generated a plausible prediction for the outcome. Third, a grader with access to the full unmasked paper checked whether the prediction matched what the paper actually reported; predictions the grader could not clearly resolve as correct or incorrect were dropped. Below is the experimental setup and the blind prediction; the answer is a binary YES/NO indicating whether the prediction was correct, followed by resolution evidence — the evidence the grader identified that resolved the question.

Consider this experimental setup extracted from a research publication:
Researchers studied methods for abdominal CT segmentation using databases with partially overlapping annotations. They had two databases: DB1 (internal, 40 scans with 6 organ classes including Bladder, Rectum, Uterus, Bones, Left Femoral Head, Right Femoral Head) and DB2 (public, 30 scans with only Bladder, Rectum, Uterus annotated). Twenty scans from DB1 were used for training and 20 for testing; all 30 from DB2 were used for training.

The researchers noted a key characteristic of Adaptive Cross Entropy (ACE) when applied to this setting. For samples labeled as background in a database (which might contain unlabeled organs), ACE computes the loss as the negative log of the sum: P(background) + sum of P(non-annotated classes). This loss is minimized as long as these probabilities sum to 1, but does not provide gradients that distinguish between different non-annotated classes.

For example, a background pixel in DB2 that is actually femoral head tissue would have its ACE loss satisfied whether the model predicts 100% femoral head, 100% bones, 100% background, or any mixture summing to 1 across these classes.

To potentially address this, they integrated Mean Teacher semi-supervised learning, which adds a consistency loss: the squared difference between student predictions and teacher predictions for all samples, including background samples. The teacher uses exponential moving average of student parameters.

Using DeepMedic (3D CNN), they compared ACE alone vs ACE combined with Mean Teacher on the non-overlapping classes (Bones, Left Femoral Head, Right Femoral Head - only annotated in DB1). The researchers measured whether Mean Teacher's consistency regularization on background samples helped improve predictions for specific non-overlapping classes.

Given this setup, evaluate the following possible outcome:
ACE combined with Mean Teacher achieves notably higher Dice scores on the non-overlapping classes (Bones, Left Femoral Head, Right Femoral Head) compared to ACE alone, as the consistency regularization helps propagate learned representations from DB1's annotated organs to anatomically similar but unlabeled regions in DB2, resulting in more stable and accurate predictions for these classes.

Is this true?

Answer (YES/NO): NO